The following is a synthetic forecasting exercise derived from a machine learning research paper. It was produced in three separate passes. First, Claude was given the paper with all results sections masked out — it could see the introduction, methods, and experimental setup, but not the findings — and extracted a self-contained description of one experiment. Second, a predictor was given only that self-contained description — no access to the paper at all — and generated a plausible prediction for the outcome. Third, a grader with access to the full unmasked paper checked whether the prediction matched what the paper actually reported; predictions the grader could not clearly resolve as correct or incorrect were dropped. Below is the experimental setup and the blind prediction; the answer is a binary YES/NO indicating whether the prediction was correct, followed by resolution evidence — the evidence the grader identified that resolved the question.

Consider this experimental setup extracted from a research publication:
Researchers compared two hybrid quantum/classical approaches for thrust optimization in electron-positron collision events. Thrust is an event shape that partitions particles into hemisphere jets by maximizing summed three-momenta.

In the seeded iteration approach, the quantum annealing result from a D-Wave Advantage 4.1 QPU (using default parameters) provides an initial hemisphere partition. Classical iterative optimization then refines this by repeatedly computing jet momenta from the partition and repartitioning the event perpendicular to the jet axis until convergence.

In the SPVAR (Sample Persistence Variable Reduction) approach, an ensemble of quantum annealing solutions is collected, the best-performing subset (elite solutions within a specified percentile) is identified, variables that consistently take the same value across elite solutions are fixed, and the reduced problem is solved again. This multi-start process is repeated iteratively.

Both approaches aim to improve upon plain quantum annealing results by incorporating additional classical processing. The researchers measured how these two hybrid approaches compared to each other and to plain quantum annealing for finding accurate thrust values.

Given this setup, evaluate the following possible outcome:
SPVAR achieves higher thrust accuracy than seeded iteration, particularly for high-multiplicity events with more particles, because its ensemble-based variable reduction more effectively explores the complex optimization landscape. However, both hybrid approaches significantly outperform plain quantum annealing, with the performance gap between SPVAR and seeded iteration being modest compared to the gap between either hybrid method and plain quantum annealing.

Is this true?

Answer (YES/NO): NO